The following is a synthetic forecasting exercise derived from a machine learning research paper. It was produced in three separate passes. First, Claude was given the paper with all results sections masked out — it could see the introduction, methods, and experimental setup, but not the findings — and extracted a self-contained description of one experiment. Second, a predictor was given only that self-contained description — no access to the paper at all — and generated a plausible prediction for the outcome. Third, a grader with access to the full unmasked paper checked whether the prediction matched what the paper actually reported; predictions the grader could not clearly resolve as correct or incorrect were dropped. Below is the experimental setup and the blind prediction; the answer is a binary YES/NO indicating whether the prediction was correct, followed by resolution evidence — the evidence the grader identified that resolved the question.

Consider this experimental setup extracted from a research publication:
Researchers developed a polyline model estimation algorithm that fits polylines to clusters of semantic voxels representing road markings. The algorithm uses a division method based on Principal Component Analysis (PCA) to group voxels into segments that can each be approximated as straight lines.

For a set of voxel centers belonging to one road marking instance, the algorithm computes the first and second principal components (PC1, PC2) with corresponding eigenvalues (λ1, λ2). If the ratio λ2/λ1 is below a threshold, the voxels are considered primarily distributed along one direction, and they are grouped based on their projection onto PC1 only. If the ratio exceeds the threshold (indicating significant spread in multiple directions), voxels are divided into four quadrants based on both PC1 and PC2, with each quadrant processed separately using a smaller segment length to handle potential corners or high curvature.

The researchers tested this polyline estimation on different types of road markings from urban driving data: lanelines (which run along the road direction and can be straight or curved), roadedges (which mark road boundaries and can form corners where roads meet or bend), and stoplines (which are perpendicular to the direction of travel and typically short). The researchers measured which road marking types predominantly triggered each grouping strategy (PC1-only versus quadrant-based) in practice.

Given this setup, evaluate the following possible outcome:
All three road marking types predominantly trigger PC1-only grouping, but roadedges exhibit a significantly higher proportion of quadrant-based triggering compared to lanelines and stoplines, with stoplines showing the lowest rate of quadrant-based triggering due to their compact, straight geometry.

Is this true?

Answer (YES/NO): NO